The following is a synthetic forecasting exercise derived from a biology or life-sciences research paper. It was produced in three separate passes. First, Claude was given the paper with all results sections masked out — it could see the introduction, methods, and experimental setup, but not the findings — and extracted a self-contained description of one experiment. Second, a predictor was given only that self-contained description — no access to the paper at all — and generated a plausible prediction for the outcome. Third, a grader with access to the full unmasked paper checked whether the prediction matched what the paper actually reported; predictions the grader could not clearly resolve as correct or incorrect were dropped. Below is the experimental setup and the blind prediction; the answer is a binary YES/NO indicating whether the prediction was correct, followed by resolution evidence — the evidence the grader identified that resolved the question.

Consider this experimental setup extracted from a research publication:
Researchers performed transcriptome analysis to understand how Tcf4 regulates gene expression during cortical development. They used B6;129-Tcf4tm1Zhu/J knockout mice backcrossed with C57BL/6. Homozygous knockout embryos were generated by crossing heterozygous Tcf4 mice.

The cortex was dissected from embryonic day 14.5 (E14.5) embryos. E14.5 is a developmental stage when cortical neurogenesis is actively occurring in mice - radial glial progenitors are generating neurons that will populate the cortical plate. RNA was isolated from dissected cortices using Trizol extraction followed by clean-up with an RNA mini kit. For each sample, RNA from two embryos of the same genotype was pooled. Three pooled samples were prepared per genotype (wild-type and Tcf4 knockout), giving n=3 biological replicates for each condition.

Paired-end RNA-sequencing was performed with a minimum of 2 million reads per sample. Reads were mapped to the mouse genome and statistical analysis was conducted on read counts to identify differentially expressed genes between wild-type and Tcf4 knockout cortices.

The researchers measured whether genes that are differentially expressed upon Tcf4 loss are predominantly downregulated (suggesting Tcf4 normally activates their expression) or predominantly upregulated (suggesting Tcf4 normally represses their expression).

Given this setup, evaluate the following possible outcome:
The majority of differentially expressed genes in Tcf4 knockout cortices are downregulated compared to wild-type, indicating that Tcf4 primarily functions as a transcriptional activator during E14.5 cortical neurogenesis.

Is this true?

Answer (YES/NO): YES